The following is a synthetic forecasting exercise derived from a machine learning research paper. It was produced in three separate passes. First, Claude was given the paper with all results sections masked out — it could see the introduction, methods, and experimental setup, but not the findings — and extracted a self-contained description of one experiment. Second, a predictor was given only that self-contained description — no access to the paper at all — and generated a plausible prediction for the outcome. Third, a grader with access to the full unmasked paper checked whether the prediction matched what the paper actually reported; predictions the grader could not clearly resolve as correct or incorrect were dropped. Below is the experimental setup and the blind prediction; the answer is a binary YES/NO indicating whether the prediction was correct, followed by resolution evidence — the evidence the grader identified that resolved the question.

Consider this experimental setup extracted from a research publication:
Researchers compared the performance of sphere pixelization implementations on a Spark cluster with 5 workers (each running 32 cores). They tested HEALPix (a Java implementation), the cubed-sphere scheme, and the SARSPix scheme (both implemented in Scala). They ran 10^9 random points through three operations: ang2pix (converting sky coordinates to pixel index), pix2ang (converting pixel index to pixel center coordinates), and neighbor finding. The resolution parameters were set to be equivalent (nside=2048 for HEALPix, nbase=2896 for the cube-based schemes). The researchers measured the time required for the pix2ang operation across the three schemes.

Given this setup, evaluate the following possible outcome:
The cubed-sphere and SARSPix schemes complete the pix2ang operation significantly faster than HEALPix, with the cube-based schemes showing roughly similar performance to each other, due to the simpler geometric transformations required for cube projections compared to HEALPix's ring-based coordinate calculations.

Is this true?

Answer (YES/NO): NO